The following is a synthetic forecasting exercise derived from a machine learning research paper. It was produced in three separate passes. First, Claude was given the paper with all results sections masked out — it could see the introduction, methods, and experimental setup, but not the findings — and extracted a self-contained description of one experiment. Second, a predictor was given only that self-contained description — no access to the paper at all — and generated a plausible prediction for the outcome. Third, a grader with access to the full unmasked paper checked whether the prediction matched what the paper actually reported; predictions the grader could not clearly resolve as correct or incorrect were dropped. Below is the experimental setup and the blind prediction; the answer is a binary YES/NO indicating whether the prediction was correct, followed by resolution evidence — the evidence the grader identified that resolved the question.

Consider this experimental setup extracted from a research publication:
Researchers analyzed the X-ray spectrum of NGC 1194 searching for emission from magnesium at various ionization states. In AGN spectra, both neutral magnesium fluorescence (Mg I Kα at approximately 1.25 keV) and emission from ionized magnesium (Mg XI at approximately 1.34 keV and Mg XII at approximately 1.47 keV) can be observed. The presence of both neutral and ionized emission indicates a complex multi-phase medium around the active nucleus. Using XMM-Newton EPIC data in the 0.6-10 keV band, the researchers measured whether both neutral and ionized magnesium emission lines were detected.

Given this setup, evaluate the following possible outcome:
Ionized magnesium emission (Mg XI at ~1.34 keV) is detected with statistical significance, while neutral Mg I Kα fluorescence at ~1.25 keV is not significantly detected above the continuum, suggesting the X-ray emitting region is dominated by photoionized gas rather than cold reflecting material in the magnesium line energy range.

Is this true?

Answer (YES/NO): NO